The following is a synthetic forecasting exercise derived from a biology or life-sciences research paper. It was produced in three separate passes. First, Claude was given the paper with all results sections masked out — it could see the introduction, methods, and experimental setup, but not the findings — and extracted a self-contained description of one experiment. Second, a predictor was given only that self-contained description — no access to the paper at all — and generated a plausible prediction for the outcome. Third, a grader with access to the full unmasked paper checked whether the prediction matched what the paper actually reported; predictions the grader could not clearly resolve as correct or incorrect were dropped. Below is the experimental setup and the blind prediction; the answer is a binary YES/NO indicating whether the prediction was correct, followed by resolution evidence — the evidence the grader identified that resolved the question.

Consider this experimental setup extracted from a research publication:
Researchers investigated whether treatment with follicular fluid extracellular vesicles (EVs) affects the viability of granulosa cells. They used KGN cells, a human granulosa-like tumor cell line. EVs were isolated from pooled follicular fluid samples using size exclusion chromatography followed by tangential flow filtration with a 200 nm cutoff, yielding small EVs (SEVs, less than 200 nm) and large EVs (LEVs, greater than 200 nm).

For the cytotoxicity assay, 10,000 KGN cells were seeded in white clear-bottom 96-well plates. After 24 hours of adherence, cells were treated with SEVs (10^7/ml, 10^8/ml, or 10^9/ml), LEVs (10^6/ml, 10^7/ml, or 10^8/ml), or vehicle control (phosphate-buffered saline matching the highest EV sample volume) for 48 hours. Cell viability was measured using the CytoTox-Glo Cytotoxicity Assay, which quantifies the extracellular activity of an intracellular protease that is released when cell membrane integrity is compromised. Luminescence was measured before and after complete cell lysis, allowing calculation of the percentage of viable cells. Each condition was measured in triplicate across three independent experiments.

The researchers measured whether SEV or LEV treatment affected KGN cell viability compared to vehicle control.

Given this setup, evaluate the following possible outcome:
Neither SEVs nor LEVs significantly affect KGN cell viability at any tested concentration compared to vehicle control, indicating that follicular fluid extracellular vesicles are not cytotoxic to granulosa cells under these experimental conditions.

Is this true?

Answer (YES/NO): YES